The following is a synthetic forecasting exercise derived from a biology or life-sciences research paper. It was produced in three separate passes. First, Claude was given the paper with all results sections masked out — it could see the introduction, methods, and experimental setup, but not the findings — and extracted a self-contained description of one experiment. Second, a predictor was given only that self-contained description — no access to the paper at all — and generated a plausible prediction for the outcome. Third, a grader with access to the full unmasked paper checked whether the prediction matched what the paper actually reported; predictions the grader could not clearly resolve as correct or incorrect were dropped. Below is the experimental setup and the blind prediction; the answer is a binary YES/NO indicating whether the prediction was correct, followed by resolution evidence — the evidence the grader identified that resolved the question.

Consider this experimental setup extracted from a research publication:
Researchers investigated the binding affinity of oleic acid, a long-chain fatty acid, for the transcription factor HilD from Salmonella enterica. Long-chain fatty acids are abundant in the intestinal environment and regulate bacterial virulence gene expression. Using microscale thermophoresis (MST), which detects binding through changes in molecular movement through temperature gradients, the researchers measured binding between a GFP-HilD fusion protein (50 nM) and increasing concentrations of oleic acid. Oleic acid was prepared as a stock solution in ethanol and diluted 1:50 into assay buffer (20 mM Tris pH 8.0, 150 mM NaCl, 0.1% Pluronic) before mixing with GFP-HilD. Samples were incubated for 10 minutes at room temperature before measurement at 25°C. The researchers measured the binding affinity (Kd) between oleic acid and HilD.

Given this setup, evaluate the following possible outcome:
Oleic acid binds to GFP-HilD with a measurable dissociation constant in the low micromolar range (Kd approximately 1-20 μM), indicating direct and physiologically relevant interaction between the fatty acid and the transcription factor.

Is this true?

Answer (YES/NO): NO